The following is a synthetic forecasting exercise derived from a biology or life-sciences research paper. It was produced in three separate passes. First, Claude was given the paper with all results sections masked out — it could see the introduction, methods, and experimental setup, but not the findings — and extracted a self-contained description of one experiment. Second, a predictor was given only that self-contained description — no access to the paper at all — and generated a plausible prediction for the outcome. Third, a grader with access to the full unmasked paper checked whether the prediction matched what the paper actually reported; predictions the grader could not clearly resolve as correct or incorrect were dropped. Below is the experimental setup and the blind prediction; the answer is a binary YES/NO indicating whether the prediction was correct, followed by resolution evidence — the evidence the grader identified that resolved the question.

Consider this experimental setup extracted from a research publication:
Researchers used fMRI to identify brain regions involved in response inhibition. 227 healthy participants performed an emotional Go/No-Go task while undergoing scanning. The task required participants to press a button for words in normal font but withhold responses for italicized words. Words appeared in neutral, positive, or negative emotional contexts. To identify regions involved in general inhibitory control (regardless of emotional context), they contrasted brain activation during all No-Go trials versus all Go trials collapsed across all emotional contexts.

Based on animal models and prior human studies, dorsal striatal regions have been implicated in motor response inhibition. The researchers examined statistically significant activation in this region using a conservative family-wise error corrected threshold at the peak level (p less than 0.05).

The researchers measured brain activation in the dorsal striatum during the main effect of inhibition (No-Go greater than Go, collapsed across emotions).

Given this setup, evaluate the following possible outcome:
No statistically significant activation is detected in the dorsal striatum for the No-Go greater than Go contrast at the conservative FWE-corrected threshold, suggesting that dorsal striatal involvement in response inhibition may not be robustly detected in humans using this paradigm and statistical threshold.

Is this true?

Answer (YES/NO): NO